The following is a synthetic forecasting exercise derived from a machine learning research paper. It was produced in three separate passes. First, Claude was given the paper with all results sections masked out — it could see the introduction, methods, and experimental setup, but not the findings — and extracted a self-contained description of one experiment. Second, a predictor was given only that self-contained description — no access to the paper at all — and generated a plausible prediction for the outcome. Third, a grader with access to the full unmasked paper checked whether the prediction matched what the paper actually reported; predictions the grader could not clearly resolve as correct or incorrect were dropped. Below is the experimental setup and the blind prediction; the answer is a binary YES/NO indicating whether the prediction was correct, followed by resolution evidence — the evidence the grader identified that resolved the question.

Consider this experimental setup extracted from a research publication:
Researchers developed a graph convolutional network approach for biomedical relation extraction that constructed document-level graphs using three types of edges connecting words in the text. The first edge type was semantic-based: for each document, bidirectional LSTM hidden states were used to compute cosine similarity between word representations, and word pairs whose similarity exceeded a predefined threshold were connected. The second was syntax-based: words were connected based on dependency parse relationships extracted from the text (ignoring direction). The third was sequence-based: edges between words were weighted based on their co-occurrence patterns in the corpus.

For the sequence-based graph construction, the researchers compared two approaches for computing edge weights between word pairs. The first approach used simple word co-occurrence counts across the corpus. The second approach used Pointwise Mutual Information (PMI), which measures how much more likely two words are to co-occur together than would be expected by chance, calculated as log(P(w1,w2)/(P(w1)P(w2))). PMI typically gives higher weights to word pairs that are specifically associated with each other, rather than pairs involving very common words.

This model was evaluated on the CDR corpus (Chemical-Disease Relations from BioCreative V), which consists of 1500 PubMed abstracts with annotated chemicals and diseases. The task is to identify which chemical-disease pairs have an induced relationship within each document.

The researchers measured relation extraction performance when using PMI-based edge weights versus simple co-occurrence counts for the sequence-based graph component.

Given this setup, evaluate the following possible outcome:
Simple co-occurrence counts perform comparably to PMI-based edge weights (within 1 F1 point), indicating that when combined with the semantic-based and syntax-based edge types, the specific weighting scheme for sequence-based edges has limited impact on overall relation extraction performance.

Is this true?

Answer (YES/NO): NO